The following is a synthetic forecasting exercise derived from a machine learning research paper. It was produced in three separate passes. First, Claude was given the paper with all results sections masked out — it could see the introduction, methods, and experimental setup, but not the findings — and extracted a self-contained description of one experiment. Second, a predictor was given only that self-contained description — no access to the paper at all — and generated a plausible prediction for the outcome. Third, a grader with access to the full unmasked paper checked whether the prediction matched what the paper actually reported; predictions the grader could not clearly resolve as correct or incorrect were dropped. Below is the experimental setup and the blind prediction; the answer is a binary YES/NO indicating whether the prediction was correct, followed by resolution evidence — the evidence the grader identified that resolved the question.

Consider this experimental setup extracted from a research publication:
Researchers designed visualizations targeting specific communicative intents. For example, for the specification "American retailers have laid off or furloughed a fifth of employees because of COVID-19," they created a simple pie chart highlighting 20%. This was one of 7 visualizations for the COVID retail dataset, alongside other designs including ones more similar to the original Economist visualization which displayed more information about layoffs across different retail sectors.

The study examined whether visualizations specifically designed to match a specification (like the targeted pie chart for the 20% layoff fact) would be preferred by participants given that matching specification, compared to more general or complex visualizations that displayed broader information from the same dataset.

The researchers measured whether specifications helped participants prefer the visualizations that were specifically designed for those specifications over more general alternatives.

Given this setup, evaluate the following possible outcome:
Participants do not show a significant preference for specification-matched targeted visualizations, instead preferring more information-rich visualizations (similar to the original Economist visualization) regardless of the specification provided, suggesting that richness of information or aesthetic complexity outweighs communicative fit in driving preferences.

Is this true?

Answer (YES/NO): NO